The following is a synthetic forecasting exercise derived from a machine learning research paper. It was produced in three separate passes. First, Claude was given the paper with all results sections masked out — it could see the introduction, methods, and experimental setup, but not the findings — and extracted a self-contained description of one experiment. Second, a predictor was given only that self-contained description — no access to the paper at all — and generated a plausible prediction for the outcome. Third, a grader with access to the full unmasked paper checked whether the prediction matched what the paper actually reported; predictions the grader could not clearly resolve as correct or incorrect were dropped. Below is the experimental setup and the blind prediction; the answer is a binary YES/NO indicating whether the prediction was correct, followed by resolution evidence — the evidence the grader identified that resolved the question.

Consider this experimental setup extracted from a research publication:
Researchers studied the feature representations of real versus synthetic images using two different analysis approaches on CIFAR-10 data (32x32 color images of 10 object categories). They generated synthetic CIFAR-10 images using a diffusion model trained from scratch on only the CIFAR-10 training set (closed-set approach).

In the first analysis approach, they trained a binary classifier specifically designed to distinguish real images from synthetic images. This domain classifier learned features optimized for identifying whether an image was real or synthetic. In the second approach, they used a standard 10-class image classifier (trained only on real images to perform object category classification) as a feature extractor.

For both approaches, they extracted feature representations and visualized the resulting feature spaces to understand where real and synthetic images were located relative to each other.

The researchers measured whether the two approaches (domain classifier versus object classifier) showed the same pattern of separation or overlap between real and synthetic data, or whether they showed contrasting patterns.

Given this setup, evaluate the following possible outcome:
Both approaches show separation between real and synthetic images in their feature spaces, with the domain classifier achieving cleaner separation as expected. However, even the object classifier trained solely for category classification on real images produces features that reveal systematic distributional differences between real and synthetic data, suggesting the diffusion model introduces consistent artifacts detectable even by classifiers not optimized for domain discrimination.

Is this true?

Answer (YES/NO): NO